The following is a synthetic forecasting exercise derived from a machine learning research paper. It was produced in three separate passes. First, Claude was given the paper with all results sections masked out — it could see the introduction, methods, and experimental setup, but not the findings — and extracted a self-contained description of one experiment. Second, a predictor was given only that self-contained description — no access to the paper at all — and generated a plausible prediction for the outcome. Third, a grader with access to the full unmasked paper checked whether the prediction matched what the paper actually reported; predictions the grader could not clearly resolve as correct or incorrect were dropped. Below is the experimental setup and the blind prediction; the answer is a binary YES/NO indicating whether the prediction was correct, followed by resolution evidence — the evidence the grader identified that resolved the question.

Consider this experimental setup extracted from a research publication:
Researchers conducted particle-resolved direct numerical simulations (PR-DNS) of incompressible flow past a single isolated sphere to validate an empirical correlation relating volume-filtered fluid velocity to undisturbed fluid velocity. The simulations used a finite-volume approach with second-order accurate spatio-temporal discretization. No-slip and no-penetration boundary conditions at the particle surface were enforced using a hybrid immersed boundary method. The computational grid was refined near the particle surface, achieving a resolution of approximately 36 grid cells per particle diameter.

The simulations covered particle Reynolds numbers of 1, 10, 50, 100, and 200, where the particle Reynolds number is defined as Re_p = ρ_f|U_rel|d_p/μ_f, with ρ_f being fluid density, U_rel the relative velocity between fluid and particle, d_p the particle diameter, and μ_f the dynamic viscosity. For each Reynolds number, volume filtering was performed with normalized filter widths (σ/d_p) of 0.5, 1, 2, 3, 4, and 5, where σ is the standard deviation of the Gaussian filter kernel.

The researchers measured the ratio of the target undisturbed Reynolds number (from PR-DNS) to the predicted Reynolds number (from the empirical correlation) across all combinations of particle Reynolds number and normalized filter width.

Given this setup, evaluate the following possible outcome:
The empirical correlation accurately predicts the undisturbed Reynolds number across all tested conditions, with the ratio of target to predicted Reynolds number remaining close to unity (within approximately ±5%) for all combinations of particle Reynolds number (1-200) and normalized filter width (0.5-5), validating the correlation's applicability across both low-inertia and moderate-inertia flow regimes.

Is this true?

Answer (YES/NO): YES